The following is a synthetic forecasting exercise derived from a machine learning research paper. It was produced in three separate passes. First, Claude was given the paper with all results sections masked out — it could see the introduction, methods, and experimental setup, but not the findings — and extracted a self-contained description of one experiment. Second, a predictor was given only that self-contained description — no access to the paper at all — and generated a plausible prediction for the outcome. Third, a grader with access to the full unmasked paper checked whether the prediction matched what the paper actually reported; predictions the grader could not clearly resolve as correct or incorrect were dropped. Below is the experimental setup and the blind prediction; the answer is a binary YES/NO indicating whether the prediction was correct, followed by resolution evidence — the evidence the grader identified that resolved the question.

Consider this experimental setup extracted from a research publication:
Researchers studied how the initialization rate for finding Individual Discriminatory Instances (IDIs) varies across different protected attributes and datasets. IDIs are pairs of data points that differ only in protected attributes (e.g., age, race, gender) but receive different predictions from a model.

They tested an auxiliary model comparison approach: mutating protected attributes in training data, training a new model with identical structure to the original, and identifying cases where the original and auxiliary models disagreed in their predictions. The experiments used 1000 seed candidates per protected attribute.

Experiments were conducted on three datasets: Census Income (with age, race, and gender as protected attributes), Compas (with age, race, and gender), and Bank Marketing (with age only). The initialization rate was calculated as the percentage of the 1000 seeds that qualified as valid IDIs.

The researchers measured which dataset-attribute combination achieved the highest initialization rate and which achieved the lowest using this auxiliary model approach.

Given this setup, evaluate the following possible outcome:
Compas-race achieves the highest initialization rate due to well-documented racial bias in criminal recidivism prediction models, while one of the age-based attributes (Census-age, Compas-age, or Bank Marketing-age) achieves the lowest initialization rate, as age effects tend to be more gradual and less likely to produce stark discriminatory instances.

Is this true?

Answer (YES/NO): NO